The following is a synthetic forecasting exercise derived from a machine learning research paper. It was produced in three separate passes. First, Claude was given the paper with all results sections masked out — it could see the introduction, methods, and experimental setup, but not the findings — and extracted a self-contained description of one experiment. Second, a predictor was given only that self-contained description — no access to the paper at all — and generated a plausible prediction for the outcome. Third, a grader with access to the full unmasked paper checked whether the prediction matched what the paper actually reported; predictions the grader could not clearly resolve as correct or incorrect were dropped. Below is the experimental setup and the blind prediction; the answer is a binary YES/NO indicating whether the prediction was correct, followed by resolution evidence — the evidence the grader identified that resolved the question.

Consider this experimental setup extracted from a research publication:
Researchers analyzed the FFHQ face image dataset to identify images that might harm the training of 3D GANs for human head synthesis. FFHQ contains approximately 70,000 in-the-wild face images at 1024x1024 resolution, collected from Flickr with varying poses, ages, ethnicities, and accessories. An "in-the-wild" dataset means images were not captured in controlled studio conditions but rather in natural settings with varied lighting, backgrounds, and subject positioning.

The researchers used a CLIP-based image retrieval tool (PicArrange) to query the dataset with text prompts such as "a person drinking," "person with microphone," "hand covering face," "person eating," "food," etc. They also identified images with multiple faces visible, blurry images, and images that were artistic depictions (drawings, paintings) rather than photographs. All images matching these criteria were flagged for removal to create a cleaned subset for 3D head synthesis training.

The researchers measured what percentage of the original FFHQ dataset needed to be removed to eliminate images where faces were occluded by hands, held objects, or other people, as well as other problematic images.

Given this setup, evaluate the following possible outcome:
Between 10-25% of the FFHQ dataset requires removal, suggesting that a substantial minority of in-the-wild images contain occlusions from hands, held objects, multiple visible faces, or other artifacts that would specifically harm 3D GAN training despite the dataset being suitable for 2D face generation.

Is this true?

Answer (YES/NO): YES